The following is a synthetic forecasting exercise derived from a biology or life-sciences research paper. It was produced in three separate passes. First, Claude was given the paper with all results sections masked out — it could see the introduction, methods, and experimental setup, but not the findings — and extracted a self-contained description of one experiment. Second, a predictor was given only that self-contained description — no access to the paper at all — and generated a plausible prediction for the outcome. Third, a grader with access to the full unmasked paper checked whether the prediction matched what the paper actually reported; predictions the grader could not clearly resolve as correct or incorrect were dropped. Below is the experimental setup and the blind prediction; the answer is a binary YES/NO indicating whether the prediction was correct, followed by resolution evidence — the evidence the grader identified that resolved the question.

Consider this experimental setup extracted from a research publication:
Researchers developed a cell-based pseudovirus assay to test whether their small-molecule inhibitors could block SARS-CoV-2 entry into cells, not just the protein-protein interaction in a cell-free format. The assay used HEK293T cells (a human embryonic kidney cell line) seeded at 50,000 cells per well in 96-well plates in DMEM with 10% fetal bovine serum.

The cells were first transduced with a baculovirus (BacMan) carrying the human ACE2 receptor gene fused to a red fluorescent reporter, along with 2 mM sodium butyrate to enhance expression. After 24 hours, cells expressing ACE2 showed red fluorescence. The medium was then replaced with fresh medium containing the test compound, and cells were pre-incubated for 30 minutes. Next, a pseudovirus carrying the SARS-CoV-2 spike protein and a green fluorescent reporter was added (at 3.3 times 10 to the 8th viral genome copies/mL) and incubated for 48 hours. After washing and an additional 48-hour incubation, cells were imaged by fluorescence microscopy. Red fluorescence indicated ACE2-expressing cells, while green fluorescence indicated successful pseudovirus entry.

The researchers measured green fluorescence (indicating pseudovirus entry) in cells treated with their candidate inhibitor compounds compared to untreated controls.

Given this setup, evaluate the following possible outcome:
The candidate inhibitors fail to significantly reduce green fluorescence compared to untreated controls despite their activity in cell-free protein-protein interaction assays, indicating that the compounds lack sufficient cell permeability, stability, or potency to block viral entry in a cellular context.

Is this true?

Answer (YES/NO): NO